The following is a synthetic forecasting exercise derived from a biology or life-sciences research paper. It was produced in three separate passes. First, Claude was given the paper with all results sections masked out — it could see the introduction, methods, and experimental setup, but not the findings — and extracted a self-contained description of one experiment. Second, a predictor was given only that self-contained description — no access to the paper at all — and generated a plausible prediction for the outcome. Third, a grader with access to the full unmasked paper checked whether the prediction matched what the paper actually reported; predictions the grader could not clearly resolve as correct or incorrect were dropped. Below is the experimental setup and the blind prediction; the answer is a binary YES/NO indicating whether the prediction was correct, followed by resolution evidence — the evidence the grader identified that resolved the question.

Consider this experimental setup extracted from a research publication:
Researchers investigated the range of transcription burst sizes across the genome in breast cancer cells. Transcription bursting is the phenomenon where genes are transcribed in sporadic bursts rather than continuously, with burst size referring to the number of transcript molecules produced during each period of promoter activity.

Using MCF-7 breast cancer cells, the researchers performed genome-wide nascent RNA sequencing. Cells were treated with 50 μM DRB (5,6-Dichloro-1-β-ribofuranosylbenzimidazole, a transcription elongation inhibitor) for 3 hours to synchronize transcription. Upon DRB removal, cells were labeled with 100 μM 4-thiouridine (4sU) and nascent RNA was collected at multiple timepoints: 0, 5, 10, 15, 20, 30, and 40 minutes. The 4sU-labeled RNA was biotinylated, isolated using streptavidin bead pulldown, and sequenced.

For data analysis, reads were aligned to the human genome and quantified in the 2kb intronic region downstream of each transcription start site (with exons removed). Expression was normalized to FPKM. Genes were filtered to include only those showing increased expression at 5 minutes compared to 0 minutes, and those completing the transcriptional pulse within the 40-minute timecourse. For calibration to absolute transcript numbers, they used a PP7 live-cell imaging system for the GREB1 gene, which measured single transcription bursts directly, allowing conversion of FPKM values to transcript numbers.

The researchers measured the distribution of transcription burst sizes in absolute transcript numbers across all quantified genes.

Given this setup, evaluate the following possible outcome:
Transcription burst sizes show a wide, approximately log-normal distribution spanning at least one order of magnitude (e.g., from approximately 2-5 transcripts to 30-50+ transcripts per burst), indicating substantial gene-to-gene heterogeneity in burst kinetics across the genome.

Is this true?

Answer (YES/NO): YES